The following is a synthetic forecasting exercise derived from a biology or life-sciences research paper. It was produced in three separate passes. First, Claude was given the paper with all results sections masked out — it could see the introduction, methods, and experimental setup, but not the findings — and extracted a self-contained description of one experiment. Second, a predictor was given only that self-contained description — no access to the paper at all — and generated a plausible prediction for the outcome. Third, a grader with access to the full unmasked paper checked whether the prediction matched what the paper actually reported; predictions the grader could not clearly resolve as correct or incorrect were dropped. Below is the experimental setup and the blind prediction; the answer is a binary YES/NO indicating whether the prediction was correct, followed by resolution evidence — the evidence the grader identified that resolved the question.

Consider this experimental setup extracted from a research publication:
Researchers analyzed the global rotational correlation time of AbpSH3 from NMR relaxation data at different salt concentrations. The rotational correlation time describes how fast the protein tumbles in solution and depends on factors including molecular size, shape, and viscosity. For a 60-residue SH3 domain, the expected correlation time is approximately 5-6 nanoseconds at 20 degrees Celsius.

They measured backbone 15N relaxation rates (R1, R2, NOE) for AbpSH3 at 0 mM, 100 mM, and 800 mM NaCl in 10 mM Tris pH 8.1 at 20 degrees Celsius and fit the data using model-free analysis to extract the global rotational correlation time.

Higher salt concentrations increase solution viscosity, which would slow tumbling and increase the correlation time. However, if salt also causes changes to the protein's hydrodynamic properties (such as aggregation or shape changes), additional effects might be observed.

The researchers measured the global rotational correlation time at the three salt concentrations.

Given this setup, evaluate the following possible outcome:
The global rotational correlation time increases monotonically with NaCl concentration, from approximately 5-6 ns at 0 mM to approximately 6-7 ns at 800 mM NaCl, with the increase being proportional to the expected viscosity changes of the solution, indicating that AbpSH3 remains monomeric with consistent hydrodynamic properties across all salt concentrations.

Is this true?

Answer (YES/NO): NO